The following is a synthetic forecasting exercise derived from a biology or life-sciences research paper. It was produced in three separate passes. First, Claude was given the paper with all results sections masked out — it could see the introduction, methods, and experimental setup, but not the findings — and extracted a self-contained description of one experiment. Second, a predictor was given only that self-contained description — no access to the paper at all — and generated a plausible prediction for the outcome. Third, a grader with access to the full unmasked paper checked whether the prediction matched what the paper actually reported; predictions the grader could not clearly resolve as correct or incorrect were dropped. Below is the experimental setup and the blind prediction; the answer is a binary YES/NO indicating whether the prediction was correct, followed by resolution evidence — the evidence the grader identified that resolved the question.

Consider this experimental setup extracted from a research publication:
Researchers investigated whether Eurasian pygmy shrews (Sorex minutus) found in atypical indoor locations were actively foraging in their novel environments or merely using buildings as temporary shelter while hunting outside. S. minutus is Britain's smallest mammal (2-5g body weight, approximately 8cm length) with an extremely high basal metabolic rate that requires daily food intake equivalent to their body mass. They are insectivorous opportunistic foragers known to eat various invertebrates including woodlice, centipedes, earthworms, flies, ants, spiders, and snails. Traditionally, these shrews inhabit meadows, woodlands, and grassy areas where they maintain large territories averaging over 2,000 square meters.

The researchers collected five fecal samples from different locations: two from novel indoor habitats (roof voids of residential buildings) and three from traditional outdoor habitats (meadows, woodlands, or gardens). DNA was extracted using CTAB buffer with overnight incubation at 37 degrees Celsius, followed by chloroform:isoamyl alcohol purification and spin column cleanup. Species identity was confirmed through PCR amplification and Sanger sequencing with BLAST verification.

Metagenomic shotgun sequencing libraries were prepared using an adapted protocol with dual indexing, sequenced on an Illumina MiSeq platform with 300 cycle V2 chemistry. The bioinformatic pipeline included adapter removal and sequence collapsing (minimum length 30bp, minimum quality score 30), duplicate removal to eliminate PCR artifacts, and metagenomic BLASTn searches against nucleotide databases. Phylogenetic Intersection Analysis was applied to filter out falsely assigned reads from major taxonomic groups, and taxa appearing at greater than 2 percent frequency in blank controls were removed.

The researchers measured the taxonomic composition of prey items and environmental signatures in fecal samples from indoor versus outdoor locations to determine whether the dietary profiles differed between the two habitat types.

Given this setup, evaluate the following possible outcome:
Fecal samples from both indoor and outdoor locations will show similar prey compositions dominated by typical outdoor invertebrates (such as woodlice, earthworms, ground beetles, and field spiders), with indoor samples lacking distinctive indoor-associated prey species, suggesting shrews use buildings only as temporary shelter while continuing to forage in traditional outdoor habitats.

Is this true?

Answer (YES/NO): NO